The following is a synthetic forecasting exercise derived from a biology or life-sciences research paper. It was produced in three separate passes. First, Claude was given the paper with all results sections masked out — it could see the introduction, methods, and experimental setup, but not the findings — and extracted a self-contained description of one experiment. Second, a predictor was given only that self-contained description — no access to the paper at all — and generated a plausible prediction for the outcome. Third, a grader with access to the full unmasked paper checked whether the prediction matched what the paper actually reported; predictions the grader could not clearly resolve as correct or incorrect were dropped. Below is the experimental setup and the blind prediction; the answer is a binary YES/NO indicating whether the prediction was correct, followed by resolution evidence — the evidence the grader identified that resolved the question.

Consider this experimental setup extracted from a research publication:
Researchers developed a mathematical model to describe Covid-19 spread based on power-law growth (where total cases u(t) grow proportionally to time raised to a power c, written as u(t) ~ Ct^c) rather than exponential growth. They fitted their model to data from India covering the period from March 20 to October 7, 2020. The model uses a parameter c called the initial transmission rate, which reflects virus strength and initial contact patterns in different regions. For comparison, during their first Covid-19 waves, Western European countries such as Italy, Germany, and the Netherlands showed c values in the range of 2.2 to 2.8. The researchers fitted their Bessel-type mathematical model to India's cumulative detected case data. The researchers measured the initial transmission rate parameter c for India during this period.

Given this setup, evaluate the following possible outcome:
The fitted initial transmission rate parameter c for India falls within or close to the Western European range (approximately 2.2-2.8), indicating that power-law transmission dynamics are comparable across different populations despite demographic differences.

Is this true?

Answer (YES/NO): NO